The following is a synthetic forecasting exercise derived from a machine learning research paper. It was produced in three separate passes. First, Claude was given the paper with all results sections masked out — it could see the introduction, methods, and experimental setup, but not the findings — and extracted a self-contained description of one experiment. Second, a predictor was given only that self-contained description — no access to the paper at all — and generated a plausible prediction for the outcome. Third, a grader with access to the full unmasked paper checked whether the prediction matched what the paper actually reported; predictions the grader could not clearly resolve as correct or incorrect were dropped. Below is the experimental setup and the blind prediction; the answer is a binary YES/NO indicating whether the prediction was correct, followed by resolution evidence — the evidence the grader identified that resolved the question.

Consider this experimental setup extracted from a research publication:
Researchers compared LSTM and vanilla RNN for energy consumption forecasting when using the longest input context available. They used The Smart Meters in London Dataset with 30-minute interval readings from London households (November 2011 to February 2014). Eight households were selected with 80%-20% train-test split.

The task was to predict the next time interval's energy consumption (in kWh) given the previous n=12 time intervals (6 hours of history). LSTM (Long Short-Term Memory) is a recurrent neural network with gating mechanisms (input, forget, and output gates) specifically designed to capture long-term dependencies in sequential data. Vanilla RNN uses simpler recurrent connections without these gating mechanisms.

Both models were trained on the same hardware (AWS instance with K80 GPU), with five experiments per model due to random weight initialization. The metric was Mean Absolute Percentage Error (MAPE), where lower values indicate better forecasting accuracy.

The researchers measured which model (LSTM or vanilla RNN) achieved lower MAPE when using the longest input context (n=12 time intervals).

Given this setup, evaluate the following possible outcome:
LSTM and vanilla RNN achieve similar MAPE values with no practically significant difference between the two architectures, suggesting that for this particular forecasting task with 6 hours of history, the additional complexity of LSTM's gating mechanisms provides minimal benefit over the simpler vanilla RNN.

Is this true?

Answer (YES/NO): NO